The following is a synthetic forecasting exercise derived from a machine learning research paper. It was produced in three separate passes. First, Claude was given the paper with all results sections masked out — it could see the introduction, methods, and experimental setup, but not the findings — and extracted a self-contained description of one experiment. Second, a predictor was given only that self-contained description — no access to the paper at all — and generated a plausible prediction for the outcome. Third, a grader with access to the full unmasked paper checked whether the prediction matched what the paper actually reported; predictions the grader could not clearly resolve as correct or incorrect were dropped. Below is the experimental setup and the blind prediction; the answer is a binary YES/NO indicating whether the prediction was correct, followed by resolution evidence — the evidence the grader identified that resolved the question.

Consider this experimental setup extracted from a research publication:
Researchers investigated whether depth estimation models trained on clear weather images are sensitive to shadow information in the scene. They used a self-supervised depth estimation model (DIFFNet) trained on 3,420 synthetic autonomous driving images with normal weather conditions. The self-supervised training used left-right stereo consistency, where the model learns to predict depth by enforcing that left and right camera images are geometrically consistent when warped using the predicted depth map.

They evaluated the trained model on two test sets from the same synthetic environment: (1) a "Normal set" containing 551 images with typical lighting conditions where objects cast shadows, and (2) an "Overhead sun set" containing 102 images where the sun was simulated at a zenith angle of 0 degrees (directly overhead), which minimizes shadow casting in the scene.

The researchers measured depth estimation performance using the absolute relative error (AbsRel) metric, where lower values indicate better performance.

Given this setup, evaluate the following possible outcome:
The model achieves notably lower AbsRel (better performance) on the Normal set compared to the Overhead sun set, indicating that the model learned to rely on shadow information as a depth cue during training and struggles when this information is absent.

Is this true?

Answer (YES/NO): NO